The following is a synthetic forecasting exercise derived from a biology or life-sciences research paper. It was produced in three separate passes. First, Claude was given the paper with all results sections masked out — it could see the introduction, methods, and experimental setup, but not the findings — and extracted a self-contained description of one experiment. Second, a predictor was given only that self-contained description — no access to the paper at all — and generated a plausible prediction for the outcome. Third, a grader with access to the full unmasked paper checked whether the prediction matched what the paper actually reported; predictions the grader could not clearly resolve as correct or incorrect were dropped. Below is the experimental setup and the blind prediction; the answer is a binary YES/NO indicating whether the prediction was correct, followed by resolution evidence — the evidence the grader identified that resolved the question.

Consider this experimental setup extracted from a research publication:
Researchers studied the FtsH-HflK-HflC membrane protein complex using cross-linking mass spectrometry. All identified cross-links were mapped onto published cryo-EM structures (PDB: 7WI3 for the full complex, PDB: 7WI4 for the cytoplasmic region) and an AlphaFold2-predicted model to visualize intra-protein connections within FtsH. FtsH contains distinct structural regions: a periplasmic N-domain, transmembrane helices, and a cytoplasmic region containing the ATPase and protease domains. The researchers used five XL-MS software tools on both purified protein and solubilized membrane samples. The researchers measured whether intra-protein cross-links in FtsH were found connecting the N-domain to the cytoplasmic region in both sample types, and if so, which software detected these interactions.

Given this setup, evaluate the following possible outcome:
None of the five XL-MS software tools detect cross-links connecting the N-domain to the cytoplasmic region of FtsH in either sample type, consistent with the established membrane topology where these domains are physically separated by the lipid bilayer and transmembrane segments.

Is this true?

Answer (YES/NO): NO